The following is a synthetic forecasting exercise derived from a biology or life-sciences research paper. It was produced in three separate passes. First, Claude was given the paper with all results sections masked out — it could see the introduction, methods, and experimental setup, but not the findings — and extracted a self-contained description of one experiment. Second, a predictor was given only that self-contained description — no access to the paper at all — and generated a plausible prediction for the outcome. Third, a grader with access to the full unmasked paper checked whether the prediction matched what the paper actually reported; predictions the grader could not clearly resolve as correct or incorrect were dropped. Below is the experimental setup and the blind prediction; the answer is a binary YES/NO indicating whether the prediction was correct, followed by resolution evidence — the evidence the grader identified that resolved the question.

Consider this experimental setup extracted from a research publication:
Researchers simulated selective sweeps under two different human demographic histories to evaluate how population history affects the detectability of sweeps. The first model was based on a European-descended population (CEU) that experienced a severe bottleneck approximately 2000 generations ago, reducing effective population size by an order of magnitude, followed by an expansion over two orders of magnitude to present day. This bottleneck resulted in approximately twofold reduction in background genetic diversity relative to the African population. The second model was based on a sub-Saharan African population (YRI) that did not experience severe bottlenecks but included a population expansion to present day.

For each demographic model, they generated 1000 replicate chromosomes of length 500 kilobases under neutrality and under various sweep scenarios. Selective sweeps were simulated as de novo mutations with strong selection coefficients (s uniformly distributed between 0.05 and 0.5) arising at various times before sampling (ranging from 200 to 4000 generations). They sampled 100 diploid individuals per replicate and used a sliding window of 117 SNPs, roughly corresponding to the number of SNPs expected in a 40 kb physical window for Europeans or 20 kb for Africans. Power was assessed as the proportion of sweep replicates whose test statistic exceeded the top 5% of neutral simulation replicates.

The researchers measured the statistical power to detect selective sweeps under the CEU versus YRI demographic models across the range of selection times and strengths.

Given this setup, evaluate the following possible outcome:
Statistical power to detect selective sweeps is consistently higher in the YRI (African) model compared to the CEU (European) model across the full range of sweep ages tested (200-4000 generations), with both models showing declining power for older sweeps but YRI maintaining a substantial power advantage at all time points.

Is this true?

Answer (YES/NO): YES